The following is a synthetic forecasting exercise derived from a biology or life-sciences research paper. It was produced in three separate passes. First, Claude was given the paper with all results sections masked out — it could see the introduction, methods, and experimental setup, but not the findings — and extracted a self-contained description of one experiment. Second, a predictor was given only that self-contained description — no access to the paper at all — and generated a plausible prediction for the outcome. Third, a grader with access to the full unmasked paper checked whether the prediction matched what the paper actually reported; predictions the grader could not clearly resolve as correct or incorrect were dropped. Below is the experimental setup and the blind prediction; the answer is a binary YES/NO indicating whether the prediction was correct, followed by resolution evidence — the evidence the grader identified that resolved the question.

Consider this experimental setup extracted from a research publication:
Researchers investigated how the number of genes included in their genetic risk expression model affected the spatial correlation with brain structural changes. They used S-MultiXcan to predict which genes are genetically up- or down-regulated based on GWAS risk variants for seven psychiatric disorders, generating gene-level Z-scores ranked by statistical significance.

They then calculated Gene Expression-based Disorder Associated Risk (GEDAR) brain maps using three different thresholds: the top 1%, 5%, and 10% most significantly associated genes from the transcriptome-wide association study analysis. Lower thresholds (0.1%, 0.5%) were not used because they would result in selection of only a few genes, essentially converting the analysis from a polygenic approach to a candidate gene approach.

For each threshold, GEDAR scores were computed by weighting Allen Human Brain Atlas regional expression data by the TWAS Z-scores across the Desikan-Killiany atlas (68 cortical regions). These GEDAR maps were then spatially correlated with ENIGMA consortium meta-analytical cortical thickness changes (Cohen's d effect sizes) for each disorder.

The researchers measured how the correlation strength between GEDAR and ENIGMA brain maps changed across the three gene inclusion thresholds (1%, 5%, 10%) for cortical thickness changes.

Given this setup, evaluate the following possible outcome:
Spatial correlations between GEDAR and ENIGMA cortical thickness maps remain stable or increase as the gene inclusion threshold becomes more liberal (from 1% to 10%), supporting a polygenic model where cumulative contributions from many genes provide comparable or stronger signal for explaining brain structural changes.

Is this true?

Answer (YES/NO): YES